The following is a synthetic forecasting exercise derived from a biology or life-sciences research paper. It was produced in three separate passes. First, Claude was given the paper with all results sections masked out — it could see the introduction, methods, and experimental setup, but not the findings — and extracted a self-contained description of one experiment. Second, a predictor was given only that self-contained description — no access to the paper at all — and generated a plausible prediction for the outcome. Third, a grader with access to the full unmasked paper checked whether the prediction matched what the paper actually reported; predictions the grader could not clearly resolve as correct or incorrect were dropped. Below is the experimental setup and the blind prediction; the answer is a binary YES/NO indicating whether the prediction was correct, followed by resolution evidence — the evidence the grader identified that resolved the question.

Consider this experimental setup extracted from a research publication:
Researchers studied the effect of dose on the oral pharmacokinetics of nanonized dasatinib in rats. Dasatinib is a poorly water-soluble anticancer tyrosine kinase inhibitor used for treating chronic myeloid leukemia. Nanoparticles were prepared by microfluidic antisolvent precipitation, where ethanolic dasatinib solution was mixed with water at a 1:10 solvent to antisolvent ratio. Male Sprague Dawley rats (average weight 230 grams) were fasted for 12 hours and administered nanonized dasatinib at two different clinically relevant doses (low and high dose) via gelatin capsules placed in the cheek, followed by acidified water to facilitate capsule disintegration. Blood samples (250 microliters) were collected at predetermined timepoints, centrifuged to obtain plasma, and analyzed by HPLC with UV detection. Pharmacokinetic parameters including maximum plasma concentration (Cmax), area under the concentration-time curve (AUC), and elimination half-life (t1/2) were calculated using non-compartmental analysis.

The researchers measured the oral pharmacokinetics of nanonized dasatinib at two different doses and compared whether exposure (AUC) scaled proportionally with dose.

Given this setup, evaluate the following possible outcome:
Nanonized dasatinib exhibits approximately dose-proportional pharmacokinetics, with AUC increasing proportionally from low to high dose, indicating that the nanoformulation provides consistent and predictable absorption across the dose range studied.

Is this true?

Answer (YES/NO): NO